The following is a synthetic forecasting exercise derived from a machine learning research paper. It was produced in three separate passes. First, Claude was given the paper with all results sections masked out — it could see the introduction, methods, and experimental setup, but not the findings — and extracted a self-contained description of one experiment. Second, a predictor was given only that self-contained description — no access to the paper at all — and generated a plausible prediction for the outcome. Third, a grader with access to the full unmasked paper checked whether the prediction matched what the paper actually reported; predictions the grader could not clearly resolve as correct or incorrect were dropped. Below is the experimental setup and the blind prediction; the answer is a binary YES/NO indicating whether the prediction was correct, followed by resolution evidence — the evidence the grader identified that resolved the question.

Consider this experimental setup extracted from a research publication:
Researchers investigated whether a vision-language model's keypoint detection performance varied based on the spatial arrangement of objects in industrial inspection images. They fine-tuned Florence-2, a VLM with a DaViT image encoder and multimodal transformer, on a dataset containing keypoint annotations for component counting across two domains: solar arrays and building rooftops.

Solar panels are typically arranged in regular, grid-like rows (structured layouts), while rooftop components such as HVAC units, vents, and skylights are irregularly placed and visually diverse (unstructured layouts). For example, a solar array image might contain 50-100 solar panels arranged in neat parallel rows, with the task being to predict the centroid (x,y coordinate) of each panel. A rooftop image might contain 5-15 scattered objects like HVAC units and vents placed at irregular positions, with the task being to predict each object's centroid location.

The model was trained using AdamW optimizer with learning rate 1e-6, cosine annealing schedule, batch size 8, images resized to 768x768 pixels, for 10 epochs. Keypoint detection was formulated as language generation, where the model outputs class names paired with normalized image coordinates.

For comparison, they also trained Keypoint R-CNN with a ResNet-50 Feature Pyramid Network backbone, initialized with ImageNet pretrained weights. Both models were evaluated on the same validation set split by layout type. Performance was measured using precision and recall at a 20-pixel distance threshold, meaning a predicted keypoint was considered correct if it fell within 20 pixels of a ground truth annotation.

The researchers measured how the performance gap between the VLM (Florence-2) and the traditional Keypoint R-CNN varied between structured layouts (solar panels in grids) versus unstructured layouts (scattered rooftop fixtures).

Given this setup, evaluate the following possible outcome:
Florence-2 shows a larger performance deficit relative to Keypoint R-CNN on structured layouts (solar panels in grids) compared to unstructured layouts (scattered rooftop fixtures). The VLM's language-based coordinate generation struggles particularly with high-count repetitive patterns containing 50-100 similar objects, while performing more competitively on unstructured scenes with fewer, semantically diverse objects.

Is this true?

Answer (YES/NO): NO